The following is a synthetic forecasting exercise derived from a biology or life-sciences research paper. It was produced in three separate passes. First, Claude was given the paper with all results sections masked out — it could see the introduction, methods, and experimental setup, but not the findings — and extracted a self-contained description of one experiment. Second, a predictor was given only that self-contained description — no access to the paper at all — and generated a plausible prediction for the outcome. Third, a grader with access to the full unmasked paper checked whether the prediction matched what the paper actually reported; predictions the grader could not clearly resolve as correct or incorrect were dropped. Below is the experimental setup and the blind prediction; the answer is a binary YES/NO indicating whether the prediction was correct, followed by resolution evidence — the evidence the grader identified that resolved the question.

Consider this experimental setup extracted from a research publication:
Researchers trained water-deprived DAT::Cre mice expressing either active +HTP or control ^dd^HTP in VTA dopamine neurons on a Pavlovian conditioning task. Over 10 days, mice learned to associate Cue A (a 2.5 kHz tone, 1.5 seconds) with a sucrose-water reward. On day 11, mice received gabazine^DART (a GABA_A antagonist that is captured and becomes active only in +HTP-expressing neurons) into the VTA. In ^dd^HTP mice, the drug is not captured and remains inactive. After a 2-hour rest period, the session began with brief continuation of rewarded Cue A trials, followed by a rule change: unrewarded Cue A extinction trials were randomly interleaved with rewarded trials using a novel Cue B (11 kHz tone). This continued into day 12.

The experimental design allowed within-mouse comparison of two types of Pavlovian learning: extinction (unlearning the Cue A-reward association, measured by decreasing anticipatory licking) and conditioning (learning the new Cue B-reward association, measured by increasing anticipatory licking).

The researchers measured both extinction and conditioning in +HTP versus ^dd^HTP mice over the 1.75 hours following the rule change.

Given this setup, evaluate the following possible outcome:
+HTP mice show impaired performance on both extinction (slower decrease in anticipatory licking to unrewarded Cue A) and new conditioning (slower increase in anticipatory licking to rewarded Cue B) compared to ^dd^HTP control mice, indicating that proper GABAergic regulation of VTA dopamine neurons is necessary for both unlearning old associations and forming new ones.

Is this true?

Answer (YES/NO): NO